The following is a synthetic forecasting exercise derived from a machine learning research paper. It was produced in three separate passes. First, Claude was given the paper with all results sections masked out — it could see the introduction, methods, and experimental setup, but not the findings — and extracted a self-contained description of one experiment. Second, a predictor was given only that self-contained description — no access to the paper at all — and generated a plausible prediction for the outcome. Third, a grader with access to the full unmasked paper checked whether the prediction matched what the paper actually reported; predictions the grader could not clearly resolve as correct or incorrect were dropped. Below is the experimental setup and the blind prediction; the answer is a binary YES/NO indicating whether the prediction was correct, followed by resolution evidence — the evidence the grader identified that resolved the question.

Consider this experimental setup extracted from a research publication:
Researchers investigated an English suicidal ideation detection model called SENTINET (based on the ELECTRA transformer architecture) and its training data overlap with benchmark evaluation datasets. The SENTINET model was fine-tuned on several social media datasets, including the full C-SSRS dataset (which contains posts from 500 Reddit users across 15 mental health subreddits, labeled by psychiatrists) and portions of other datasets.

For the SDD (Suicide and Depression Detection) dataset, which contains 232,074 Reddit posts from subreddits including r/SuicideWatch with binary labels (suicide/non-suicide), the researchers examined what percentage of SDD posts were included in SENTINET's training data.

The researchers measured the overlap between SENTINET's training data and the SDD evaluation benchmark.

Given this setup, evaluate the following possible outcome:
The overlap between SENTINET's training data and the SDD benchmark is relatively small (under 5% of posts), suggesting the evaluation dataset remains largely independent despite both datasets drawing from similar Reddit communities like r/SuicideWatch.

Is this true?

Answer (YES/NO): NO